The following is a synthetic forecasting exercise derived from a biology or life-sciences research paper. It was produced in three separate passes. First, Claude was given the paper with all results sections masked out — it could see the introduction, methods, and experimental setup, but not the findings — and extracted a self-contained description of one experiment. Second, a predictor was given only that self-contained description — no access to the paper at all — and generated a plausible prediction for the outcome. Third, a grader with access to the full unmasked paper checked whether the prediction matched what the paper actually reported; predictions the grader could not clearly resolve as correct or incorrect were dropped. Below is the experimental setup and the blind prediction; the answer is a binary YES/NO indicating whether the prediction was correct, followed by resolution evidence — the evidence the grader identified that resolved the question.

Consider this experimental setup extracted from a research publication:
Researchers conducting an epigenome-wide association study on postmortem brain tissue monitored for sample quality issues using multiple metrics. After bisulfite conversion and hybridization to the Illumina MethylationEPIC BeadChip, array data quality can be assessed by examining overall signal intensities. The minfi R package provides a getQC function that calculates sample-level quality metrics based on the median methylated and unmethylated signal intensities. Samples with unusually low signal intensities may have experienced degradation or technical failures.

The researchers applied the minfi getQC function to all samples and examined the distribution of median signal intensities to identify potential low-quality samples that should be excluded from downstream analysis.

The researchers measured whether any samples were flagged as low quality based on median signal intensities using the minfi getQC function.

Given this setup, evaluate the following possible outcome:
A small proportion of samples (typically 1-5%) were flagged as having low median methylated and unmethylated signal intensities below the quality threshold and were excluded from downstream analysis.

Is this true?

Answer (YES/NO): NO